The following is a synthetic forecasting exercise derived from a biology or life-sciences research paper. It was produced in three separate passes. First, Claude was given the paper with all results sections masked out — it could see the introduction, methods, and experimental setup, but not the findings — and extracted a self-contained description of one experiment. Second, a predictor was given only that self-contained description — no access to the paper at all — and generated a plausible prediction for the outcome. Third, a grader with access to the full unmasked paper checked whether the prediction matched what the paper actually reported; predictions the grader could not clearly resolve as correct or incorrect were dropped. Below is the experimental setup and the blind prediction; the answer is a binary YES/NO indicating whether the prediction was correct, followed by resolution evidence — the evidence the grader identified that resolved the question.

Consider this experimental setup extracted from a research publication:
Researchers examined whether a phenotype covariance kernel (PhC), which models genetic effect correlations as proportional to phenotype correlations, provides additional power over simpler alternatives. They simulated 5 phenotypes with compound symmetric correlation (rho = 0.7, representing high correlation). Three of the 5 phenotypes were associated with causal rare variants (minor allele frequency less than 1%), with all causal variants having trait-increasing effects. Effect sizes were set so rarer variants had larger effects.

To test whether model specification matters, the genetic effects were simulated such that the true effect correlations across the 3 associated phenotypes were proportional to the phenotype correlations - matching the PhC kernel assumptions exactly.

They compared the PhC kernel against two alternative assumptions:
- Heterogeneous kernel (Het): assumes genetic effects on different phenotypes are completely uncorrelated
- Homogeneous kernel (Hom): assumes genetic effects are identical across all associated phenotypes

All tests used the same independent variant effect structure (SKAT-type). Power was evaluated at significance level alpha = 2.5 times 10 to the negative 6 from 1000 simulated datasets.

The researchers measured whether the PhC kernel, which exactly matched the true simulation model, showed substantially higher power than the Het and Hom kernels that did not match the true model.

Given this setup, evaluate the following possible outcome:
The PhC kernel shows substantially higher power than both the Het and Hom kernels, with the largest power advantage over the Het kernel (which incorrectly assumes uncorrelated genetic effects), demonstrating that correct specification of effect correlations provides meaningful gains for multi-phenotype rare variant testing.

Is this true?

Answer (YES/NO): NO